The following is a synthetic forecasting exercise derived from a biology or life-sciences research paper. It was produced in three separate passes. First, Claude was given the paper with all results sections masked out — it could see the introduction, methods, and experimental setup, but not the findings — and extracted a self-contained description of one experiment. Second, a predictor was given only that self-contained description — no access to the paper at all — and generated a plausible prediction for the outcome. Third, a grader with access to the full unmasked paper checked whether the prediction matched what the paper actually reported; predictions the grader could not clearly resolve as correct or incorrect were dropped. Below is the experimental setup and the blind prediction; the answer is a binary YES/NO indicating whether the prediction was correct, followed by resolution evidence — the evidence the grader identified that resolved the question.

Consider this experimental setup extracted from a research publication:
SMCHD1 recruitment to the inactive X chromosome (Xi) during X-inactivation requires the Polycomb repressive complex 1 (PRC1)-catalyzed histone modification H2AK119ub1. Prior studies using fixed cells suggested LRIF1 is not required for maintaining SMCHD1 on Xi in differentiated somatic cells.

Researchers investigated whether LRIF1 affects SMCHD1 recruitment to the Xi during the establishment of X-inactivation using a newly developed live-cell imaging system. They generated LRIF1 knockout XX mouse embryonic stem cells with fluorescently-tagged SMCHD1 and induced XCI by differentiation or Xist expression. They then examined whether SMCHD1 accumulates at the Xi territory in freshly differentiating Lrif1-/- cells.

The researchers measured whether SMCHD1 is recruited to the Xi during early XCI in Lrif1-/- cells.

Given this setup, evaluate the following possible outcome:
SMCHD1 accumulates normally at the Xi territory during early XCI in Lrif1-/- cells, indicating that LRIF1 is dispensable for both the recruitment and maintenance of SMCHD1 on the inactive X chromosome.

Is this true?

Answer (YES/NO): NO